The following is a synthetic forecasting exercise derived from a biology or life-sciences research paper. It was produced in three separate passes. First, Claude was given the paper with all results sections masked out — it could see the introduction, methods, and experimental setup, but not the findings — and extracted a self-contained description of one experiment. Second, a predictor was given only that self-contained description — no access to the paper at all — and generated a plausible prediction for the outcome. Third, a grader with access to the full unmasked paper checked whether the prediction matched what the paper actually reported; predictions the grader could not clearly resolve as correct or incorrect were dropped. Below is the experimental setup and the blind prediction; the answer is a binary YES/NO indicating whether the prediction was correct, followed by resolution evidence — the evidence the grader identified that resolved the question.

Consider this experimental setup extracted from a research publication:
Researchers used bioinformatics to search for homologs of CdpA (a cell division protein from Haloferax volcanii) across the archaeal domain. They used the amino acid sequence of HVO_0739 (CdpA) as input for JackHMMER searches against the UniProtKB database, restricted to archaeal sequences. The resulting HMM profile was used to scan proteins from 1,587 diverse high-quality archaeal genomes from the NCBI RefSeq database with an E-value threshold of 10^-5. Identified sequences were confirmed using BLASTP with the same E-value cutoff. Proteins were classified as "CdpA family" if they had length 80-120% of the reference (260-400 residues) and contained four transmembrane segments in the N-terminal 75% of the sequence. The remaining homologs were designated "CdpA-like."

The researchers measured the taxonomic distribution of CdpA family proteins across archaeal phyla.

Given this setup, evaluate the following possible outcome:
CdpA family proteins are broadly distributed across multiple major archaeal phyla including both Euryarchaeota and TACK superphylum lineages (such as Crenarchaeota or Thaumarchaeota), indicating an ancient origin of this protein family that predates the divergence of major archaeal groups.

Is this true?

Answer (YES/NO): NO